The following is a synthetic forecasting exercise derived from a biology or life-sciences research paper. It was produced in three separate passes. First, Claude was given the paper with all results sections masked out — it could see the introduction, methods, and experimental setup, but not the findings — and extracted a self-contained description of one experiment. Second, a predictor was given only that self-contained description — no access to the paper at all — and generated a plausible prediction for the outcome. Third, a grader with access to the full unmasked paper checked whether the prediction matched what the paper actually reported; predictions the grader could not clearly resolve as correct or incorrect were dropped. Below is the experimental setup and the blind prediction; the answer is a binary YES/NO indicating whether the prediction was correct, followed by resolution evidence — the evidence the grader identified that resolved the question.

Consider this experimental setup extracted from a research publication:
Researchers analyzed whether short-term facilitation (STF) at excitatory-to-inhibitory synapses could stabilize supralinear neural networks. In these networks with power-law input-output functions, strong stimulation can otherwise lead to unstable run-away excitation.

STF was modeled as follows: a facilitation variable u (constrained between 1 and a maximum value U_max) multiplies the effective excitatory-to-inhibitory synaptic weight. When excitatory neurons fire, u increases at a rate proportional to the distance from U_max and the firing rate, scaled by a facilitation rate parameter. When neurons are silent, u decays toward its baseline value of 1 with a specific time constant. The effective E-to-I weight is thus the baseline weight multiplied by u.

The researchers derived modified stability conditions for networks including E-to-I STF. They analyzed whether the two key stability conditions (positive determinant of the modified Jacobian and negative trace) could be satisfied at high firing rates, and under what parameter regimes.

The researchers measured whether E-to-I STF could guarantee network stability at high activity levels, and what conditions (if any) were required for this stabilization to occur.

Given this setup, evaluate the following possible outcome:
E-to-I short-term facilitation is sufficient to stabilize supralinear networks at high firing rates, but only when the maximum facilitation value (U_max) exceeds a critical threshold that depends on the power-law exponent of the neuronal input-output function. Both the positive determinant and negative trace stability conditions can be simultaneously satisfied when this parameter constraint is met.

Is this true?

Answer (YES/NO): NO